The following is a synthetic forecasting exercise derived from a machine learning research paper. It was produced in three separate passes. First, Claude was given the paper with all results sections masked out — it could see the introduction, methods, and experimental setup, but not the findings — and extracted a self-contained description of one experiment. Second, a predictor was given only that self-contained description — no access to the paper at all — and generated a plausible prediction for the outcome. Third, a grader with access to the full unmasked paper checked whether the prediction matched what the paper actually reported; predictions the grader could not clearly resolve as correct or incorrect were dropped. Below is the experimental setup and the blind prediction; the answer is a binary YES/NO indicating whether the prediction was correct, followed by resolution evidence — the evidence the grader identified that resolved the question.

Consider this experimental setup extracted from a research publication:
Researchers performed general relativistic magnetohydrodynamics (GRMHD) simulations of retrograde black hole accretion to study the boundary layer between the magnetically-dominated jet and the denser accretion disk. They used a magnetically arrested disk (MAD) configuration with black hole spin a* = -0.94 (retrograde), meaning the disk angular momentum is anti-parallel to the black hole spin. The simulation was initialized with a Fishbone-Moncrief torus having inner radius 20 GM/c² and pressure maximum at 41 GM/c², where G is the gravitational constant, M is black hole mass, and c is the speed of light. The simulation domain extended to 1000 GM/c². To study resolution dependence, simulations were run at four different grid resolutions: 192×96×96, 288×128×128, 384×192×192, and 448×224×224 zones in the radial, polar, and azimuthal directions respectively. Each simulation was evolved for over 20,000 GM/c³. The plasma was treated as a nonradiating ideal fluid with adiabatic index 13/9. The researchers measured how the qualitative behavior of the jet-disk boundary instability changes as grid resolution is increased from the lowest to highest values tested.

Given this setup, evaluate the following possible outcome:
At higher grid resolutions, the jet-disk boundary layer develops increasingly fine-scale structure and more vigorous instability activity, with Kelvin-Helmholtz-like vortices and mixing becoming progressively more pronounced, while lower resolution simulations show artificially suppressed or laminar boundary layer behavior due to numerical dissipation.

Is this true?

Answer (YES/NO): NO